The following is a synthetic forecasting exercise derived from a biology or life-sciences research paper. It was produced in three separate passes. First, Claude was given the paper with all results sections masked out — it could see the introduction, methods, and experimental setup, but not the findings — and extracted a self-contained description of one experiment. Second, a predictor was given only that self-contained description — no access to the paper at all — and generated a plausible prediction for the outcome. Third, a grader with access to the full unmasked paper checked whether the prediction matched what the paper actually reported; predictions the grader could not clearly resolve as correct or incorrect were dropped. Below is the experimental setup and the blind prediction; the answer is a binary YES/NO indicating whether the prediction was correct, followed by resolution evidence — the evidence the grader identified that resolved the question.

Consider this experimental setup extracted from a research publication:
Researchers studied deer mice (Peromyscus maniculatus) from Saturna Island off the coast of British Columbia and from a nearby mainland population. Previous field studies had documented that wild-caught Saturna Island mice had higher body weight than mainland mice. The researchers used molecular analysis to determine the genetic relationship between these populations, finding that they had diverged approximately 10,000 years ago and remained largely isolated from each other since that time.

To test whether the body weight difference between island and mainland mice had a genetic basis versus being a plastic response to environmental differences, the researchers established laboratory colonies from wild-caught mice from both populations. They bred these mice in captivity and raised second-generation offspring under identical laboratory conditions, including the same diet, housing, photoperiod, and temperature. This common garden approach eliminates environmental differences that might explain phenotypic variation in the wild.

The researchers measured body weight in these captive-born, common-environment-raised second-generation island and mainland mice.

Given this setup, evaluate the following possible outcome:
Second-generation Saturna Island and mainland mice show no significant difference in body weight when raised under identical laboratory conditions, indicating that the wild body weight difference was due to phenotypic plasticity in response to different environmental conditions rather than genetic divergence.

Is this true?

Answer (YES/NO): NO